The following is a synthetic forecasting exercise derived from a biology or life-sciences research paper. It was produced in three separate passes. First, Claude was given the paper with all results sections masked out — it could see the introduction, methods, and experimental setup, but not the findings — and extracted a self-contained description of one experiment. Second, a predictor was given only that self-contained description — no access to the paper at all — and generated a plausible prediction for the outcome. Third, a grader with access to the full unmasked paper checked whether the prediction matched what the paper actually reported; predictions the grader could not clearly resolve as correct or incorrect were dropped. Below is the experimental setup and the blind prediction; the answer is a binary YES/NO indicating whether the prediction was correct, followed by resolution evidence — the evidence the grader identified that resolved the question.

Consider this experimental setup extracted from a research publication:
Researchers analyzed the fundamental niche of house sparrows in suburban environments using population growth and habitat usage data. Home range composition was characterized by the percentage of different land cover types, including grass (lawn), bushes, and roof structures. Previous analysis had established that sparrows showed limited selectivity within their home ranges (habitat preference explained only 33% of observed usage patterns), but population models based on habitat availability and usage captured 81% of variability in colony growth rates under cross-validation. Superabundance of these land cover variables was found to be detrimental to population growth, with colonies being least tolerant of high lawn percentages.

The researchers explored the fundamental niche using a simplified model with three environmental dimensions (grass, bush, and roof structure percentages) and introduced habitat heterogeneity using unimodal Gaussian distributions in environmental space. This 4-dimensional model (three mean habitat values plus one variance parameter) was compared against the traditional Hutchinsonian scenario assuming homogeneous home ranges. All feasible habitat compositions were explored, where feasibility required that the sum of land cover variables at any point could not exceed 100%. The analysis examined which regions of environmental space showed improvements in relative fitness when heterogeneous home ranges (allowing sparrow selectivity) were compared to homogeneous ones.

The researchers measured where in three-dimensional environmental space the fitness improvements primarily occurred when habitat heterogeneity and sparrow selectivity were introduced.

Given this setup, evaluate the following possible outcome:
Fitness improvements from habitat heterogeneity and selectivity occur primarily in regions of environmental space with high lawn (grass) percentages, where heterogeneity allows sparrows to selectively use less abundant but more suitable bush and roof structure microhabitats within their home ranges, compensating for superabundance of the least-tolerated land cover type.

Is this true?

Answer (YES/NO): NO